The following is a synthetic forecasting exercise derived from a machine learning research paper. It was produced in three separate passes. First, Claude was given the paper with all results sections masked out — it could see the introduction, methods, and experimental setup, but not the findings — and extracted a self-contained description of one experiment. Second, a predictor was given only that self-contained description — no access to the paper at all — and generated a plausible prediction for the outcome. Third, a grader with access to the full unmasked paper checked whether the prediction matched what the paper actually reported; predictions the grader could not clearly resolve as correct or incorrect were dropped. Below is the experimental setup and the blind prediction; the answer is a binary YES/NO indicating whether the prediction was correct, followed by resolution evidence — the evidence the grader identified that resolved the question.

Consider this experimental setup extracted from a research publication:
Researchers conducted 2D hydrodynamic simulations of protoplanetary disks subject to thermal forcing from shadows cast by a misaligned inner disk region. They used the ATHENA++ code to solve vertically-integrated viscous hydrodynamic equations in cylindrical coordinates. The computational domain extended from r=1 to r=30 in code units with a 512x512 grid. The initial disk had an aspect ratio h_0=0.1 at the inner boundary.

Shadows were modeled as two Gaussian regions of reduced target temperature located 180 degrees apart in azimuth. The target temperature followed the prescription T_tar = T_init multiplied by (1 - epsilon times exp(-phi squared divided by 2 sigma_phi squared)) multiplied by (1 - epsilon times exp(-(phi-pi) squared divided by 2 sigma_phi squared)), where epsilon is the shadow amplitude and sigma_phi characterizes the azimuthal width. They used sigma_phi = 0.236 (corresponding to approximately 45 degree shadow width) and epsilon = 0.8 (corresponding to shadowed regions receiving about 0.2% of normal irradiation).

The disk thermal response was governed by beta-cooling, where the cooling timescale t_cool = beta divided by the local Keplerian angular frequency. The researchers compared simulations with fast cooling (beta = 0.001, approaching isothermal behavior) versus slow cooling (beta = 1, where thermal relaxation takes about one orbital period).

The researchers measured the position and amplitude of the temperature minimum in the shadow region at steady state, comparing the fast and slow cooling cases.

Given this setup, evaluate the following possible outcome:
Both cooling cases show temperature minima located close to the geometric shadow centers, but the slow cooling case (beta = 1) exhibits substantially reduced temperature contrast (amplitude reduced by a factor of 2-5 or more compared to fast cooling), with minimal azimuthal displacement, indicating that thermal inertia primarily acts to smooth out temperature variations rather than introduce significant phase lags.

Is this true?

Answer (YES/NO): NO